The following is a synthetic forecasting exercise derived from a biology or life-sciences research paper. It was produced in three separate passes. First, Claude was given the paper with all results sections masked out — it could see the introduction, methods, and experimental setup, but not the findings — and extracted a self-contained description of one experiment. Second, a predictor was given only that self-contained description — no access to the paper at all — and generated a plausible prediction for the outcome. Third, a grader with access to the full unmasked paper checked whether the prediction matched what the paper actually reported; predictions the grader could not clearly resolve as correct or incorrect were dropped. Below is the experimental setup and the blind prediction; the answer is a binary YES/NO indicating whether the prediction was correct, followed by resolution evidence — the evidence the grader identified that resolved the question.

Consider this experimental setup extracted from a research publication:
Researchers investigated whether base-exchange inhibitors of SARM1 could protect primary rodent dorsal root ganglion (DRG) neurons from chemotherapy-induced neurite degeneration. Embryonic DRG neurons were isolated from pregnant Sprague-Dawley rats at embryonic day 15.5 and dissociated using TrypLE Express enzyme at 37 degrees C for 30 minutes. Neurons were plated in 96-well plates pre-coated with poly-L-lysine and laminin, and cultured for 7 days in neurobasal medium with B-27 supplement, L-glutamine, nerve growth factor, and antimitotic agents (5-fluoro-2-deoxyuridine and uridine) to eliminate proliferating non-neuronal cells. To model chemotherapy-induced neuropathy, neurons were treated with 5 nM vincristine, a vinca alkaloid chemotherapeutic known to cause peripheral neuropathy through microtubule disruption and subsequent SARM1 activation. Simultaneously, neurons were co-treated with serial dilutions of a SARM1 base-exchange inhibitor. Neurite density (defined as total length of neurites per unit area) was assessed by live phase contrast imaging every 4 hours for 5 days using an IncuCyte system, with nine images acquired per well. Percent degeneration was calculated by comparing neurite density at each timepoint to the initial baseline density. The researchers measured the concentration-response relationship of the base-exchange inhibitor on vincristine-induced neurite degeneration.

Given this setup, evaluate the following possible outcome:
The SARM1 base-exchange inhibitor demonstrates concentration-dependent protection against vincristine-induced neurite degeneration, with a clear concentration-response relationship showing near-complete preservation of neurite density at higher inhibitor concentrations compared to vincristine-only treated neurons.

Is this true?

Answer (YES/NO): NO